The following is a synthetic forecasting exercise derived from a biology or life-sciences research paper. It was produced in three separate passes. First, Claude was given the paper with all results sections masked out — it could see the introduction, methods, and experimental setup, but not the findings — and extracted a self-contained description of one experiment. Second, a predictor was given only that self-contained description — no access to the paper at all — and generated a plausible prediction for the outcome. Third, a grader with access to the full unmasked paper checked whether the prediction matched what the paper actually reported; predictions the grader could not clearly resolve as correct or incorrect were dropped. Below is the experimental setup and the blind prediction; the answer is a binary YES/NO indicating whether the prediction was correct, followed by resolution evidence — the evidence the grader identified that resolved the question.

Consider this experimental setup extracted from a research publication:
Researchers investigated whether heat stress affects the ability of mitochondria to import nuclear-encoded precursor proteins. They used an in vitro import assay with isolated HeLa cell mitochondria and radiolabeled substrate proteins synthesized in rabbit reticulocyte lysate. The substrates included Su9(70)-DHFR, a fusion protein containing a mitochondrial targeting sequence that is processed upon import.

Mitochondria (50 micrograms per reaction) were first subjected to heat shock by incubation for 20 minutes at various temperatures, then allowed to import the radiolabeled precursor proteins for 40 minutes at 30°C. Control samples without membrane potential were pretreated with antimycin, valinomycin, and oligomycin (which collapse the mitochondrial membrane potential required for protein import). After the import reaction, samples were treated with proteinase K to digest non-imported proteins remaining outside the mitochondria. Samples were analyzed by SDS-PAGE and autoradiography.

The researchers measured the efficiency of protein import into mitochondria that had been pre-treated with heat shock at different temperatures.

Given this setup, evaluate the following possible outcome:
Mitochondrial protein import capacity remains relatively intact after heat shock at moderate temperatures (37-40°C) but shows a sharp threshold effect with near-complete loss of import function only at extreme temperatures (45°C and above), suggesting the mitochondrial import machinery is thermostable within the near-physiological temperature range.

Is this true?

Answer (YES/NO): NO